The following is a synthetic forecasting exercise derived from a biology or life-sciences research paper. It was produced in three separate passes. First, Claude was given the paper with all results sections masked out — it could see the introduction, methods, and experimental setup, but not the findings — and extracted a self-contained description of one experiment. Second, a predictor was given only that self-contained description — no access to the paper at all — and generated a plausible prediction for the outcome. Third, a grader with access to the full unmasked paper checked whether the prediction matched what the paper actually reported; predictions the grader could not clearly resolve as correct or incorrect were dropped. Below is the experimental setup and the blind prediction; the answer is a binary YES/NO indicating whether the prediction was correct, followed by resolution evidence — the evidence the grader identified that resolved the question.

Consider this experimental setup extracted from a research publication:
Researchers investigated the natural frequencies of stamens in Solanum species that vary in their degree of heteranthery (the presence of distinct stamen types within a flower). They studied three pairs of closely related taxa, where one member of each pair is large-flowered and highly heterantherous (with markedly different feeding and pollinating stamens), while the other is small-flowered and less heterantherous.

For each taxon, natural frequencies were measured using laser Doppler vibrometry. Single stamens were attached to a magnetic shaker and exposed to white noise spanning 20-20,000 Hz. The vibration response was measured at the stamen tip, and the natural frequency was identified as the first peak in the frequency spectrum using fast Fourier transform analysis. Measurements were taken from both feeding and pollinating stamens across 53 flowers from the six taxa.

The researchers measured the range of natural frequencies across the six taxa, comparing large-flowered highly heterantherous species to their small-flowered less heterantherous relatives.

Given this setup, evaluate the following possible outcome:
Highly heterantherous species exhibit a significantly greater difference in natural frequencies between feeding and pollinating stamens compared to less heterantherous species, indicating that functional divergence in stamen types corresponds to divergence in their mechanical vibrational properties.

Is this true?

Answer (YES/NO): YES